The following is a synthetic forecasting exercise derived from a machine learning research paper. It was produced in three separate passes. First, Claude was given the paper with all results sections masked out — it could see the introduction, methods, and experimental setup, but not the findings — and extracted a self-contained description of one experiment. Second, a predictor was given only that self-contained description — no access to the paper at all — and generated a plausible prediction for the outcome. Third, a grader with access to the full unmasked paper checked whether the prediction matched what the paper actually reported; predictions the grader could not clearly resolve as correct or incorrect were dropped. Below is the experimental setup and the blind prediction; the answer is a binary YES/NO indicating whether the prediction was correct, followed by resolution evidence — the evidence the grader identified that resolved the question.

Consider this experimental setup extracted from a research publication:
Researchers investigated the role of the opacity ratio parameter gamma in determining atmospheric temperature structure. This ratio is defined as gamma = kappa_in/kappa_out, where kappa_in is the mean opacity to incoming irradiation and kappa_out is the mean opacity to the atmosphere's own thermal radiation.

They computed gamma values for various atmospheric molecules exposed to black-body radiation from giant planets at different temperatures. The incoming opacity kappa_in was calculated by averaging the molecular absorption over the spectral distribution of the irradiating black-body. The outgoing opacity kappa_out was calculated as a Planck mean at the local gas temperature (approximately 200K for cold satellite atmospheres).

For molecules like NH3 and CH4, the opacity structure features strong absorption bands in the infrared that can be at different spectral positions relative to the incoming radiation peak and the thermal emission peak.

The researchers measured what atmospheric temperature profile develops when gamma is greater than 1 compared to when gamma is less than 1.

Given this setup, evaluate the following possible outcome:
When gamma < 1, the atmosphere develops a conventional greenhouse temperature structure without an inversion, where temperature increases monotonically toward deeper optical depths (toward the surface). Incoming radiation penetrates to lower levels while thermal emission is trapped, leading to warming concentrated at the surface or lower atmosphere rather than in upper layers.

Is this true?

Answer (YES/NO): YES